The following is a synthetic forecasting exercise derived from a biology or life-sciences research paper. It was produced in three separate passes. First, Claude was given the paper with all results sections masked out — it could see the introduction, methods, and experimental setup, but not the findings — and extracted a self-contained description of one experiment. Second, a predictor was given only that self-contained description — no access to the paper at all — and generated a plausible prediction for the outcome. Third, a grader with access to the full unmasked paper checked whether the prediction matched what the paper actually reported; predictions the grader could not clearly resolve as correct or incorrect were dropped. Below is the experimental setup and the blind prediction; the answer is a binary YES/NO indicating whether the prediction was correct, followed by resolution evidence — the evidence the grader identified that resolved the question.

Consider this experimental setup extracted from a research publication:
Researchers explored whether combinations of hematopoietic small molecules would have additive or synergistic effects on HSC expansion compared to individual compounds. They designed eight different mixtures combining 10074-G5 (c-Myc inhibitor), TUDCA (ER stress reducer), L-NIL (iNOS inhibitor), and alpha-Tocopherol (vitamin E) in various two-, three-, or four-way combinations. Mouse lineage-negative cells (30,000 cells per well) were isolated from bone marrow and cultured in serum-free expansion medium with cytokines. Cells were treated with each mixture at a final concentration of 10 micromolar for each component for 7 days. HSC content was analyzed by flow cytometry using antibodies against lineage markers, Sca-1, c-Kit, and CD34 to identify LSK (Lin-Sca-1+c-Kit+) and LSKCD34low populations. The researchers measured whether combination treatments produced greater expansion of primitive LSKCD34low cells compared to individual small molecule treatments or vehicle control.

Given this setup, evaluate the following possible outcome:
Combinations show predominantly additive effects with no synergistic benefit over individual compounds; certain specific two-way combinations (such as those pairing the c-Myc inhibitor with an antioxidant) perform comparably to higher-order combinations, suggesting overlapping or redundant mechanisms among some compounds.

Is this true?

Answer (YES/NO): NO